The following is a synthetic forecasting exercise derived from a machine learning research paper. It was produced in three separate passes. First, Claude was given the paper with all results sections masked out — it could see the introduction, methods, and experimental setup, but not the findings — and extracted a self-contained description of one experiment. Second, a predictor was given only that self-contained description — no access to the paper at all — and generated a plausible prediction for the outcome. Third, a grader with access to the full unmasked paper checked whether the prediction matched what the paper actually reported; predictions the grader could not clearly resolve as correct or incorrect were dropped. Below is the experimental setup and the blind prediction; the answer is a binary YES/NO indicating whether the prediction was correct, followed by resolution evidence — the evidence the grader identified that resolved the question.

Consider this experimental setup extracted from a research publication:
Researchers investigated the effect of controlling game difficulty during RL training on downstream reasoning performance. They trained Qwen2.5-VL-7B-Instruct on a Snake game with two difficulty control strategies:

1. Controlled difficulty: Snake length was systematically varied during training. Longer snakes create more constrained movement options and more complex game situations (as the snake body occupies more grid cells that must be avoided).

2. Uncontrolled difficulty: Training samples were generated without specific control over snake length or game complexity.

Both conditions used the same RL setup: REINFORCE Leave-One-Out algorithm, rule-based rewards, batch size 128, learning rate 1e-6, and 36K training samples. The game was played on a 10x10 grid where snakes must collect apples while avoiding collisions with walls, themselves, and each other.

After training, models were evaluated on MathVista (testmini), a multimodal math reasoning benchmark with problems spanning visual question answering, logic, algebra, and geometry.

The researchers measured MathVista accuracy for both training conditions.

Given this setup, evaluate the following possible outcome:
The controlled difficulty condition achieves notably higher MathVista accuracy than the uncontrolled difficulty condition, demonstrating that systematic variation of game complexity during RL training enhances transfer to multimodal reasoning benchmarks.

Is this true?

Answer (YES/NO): NO